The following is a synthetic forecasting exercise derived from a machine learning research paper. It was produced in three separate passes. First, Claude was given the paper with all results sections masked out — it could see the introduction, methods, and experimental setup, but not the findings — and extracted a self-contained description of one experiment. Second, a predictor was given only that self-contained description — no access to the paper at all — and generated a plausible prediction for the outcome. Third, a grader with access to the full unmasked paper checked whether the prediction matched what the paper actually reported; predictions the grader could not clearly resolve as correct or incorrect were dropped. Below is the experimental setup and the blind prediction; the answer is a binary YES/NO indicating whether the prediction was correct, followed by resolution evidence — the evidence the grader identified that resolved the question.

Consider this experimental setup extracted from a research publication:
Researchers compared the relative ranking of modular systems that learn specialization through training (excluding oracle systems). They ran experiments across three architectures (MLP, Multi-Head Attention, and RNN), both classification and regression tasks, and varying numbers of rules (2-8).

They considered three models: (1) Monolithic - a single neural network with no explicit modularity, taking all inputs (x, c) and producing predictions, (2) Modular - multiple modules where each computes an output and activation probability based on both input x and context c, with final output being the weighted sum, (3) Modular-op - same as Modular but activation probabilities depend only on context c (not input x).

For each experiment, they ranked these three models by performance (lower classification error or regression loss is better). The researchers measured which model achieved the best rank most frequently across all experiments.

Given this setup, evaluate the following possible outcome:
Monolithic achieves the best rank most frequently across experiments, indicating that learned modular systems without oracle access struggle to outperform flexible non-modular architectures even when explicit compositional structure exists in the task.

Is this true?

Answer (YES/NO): NO